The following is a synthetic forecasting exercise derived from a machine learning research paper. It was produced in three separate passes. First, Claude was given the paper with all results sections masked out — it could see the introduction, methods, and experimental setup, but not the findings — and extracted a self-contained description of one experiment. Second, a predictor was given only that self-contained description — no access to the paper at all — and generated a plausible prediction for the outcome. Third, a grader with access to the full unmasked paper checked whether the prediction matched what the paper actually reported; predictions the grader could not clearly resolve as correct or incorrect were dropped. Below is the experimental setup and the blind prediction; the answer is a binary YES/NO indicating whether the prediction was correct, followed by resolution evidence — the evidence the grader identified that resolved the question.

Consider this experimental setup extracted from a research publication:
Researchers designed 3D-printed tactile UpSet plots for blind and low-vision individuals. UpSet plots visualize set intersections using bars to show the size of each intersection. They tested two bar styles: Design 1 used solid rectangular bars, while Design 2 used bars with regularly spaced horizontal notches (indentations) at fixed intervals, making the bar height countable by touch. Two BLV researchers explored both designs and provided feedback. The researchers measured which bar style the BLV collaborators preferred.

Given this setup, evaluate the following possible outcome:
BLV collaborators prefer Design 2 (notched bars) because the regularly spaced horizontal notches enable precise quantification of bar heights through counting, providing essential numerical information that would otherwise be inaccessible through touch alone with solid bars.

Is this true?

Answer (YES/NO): YES